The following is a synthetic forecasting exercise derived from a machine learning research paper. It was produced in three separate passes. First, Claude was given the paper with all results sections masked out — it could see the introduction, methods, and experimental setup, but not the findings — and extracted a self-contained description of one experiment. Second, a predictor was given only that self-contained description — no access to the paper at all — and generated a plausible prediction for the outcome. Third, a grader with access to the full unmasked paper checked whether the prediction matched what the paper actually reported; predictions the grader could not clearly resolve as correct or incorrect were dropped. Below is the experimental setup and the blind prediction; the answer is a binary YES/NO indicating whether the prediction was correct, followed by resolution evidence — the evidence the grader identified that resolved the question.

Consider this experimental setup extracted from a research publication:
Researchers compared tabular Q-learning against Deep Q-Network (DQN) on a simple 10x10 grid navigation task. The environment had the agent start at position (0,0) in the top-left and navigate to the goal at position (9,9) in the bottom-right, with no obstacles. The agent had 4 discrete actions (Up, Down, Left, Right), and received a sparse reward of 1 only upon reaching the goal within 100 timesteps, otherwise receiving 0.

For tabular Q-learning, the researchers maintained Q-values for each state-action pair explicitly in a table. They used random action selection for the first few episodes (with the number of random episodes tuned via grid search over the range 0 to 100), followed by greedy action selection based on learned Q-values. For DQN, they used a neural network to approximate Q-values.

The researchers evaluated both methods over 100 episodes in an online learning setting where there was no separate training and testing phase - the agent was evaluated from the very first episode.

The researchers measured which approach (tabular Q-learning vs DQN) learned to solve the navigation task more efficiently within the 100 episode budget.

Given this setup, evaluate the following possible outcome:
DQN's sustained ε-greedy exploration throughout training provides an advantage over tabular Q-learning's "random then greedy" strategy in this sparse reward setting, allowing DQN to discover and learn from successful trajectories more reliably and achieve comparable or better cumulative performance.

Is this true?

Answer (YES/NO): NO